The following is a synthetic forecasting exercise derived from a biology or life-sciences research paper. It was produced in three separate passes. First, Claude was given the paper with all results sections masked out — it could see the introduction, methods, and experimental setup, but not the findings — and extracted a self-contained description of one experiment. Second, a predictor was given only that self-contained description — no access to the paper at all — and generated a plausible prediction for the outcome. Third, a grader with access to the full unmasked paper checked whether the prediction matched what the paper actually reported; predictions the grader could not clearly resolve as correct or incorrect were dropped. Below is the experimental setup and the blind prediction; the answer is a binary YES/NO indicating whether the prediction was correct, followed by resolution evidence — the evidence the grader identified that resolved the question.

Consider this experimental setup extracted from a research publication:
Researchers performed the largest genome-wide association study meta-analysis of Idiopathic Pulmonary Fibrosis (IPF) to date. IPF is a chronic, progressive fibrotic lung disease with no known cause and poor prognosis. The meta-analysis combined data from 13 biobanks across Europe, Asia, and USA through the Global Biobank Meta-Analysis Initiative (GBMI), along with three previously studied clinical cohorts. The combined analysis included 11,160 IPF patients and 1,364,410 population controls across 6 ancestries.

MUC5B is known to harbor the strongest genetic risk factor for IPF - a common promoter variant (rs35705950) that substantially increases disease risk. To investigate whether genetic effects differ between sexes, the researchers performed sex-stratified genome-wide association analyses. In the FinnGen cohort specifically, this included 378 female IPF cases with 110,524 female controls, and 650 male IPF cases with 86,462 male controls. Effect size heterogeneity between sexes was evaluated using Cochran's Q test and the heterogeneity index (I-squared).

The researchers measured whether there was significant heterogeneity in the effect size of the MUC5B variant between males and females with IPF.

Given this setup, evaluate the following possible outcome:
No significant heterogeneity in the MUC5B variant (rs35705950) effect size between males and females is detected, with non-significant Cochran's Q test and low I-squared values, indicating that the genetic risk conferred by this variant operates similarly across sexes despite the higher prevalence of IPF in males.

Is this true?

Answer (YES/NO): NO